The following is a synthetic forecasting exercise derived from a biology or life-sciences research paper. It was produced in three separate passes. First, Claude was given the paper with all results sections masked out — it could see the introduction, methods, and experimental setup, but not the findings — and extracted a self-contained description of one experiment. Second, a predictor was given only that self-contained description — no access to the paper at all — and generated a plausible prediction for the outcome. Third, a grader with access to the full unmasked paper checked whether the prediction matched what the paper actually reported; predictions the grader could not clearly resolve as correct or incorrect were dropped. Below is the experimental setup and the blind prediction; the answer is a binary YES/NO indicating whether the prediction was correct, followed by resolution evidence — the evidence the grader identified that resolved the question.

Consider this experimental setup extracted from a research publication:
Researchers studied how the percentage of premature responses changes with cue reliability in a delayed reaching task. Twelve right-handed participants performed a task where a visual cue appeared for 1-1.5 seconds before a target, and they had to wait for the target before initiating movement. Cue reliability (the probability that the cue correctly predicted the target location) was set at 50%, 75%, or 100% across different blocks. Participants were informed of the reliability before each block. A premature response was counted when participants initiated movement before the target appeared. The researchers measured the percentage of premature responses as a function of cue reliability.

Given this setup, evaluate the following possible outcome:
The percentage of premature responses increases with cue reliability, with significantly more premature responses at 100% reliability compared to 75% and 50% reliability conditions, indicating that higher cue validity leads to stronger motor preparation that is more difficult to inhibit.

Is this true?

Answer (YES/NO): NO